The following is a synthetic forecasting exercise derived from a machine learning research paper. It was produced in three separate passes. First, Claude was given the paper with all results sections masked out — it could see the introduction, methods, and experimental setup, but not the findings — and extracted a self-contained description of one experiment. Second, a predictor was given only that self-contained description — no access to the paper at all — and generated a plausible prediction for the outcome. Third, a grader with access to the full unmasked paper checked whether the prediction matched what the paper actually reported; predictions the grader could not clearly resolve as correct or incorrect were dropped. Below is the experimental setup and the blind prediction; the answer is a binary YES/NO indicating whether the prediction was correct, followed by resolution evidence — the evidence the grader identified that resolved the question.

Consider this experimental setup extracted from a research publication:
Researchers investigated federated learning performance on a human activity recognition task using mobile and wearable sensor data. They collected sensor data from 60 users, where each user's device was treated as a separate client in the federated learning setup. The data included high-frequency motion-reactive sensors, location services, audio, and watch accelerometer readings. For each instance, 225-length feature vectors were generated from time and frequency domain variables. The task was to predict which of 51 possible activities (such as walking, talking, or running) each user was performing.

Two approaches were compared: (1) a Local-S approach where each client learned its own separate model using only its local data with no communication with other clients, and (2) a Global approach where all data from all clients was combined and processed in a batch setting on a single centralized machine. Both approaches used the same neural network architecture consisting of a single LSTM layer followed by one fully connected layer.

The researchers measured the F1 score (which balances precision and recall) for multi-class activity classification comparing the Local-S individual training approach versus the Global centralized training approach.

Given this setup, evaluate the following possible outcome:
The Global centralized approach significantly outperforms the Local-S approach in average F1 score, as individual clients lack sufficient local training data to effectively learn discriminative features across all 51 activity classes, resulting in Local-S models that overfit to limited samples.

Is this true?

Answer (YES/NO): YES